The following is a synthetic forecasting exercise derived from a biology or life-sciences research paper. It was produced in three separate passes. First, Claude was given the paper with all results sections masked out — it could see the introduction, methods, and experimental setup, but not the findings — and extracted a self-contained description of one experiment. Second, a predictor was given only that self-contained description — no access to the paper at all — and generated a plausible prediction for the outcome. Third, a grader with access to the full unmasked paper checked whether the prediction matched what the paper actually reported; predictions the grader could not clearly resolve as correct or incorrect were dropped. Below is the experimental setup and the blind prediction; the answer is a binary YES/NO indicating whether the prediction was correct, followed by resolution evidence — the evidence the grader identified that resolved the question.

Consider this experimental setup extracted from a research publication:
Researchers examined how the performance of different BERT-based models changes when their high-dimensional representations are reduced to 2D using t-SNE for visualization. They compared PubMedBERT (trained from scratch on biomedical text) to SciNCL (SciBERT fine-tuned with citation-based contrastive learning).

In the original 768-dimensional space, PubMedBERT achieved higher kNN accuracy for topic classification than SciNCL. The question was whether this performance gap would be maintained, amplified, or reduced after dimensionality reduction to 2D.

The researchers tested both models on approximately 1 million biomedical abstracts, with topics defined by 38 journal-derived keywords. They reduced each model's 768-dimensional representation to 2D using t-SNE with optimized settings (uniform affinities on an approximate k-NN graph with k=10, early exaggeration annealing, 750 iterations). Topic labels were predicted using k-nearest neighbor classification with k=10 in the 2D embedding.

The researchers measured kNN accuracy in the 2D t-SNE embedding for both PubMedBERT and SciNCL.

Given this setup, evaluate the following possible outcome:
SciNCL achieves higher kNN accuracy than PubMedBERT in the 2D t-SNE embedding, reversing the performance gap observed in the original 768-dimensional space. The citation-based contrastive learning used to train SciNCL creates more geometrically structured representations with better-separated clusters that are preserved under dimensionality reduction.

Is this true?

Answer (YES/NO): NO